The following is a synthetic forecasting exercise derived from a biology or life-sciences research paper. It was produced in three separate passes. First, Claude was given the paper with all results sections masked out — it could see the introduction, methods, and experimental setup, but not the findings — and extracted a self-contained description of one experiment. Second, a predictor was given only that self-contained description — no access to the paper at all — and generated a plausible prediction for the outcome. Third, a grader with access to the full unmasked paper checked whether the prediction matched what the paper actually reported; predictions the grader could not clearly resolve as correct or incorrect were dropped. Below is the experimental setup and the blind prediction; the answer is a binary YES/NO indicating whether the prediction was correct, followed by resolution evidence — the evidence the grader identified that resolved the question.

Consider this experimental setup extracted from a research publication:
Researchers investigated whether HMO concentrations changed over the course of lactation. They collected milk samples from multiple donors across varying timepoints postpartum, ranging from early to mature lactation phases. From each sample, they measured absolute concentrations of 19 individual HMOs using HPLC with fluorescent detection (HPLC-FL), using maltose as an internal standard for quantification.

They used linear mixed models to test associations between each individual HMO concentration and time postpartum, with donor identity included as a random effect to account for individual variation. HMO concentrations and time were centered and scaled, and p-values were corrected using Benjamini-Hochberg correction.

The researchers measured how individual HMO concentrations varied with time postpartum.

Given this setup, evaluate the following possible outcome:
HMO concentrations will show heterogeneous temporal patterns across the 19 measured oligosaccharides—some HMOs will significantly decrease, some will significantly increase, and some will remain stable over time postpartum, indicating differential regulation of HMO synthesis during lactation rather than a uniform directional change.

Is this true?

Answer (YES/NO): NO